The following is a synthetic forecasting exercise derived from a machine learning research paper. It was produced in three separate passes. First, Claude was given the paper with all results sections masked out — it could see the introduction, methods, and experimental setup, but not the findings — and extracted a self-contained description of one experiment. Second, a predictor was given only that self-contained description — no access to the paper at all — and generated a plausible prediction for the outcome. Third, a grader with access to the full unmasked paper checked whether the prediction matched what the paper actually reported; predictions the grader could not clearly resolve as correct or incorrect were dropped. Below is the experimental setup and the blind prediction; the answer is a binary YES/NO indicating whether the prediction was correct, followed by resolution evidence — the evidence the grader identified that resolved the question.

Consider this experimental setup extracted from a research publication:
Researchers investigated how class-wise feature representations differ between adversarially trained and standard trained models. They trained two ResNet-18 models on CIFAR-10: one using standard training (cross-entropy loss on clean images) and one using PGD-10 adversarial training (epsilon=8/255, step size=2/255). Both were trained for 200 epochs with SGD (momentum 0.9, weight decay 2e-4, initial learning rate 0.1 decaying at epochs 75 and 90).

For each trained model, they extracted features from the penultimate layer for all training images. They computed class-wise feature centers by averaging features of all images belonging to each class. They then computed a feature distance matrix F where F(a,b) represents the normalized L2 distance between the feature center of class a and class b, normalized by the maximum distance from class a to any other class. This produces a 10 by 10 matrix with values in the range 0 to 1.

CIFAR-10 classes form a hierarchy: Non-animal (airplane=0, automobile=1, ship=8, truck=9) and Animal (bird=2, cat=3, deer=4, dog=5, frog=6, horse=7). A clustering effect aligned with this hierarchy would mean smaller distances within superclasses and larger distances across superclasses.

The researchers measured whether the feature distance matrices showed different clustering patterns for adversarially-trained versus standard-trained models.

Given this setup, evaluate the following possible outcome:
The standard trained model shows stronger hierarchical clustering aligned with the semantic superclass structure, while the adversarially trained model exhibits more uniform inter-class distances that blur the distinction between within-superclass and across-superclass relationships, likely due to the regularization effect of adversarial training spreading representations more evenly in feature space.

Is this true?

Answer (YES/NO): NO